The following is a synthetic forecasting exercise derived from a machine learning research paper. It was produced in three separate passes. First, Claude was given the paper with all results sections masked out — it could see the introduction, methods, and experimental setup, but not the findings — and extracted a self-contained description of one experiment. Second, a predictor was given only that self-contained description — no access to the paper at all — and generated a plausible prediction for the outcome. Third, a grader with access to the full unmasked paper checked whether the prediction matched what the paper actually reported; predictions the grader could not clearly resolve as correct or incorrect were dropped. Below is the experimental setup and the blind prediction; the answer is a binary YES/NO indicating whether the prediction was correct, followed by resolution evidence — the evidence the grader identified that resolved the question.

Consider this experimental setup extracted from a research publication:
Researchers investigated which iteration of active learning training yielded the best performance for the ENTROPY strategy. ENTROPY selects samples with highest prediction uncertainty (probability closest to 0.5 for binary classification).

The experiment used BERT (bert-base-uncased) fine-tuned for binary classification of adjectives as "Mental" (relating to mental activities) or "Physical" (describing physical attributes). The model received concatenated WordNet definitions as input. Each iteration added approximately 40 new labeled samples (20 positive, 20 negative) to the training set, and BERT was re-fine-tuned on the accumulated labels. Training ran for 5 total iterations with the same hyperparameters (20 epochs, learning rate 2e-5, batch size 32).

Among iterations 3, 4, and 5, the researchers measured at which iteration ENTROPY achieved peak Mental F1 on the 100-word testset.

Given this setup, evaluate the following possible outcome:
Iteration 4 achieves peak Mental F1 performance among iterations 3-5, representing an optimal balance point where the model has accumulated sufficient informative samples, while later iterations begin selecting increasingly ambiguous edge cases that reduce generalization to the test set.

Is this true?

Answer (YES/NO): YES